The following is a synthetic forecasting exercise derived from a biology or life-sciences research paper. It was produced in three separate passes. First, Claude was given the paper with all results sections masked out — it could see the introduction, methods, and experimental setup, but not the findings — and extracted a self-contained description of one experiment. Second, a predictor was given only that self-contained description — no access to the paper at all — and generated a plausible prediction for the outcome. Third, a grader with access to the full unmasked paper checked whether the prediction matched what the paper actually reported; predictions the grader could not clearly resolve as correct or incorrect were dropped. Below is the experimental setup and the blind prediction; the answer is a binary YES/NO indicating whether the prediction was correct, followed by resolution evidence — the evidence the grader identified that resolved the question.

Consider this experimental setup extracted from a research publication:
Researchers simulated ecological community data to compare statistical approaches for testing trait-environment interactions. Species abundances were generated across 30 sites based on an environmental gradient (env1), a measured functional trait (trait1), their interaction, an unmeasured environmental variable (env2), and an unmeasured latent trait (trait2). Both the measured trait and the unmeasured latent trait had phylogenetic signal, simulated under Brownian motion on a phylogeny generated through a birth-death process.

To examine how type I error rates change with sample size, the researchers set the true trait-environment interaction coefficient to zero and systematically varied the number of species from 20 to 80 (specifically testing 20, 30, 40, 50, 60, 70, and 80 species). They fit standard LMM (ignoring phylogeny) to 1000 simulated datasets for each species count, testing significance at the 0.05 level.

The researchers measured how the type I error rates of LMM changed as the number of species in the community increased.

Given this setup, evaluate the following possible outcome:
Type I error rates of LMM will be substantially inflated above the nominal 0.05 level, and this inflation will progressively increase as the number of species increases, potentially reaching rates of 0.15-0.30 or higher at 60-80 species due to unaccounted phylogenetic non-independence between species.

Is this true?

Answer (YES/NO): YES